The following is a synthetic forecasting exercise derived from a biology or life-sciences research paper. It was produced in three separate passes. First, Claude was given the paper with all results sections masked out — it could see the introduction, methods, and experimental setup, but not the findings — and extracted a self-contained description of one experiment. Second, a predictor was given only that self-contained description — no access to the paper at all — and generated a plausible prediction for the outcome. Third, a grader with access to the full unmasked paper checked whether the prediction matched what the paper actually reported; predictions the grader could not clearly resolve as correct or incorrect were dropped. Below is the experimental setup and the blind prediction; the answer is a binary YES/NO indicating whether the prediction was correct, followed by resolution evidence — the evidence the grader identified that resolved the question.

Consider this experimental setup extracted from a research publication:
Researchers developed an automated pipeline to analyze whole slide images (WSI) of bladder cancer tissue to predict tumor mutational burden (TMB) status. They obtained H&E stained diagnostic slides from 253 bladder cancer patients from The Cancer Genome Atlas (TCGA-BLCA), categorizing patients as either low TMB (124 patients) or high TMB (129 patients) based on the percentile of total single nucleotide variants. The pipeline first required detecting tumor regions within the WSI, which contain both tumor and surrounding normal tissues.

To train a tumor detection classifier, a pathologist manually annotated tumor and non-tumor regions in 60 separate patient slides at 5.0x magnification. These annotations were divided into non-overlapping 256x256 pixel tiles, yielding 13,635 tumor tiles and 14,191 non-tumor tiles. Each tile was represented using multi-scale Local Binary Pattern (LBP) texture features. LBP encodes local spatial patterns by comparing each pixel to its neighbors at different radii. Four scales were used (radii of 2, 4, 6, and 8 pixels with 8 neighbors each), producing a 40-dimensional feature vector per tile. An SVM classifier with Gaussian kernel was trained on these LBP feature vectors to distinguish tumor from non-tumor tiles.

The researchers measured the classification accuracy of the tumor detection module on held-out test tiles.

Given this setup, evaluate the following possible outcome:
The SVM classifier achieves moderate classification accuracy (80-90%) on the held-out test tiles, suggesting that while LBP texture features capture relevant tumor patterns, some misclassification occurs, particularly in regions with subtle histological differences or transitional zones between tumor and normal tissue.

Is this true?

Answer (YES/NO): NO